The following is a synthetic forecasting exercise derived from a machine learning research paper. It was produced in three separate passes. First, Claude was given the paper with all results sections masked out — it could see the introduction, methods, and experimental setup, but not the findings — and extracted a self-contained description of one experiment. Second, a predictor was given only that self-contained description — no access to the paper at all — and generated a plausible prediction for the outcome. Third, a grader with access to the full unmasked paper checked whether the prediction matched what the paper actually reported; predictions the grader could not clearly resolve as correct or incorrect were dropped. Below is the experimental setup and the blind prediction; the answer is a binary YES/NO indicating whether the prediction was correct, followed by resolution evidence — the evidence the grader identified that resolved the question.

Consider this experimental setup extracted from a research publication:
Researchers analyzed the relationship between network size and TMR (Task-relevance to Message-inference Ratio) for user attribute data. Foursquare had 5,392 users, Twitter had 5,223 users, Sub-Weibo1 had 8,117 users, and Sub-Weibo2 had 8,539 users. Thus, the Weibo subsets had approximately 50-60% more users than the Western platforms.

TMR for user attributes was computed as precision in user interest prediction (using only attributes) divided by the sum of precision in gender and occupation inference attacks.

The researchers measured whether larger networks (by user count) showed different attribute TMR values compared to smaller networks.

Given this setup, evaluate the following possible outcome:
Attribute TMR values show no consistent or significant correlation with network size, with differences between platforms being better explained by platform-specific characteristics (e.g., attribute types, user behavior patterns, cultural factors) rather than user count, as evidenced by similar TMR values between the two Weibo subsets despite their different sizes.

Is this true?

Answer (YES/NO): NO